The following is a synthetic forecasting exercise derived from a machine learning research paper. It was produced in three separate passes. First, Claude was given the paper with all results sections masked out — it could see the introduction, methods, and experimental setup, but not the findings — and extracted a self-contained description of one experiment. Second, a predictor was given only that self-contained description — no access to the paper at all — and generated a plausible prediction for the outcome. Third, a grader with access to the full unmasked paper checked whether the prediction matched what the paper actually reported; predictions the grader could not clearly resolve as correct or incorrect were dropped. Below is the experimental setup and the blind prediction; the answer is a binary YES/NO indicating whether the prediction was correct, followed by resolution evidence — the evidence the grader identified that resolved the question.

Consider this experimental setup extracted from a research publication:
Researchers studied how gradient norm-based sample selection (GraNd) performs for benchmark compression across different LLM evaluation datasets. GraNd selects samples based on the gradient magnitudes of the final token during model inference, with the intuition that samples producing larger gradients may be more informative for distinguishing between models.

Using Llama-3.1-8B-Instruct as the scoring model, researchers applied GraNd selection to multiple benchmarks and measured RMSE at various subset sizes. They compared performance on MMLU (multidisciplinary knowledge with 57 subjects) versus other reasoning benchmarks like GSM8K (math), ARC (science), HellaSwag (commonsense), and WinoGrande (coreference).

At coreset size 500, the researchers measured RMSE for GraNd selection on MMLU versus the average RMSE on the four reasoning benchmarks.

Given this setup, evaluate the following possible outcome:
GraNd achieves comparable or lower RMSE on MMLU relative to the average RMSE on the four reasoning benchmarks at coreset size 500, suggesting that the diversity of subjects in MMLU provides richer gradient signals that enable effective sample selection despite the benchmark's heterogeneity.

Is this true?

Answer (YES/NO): NO